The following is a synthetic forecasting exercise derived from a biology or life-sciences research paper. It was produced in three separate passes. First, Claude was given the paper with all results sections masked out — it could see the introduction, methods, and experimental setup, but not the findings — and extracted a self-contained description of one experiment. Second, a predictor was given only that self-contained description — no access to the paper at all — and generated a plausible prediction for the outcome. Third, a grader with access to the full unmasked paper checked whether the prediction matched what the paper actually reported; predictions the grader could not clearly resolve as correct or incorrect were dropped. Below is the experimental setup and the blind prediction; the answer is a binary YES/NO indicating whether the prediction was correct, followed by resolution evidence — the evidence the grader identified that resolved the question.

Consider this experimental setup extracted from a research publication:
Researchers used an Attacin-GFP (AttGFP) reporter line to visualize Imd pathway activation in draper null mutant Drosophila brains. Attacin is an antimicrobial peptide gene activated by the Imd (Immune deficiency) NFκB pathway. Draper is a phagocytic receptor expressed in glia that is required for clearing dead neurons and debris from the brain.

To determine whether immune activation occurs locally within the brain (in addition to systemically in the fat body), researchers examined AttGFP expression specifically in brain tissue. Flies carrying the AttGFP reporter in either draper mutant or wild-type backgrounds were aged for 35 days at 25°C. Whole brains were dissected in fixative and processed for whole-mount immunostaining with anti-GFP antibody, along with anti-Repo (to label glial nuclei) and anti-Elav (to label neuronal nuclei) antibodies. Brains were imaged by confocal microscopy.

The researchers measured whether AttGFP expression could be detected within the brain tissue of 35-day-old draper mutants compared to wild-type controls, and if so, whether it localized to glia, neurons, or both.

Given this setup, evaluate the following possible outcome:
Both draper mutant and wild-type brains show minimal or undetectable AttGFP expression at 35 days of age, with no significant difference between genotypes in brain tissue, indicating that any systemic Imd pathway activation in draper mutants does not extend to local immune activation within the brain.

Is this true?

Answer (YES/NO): NO